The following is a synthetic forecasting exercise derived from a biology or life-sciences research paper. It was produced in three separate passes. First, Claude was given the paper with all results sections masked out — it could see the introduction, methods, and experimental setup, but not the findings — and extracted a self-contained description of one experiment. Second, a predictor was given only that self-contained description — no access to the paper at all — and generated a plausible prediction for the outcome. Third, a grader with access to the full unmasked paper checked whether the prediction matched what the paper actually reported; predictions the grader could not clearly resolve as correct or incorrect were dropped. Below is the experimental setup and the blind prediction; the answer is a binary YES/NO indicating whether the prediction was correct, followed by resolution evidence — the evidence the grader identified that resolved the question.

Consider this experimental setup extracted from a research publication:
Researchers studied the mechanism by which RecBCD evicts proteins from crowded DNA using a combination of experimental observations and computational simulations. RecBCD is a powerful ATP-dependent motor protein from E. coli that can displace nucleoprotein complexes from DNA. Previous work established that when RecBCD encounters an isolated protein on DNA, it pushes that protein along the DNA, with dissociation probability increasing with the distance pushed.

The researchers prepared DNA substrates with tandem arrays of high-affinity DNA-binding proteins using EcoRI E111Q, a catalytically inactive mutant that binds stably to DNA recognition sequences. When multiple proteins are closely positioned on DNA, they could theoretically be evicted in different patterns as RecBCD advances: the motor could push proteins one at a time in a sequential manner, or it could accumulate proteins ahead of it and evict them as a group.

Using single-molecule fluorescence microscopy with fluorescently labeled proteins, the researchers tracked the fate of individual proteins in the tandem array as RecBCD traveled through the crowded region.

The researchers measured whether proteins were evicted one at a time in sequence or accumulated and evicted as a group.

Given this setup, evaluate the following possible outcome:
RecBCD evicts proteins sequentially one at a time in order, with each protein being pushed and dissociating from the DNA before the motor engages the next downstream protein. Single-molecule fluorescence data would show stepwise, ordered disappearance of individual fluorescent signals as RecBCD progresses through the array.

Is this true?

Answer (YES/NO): YES